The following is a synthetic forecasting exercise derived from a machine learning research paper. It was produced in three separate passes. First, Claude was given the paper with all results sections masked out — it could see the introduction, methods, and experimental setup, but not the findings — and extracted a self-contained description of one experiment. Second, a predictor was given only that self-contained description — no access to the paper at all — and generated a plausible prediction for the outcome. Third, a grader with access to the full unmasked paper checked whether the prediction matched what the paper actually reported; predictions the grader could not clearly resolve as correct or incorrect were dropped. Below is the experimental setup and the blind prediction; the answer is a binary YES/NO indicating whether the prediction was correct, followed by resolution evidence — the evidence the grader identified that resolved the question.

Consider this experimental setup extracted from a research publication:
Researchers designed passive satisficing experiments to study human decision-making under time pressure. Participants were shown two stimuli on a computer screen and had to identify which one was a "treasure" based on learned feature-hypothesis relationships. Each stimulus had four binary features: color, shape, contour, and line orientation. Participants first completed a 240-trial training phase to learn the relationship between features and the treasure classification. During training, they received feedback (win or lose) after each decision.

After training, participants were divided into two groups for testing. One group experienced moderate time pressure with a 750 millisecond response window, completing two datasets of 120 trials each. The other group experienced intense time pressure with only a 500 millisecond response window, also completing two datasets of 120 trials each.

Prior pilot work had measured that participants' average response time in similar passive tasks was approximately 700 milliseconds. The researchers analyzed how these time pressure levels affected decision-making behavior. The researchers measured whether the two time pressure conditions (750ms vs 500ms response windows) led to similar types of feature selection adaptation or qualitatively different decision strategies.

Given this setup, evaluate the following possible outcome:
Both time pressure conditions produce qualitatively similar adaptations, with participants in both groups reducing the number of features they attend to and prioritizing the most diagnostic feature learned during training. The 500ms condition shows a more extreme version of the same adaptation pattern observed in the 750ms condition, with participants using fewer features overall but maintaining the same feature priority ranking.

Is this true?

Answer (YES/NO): YES